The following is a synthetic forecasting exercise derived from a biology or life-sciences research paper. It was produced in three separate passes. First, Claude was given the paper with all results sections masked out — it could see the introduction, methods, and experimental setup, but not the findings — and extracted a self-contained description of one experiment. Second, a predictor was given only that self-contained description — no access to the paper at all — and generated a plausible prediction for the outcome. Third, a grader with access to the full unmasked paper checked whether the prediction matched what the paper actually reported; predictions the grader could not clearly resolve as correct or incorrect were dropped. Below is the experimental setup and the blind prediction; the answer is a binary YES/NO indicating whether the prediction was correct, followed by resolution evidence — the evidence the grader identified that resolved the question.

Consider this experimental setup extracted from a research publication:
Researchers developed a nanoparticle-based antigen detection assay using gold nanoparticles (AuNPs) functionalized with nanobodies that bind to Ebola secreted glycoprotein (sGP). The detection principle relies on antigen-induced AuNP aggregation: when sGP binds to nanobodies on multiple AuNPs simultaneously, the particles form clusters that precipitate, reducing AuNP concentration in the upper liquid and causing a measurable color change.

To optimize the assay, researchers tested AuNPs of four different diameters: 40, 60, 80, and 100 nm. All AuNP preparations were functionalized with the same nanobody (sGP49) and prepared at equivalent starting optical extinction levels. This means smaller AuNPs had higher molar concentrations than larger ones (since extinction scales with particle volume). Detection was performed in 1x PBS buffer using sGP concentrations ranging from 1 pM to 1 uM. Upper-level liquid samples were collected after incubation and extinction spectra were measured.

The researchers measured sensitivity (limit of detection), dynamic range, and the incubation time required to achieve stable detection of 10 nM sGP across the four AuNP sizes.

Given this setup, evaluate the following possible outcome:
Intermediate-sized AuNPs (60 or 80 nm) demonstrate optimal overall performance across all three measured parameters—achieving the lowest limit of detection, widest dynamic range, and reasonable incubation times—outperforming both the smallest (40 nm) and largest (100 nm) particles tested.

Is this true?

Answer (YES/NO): NO